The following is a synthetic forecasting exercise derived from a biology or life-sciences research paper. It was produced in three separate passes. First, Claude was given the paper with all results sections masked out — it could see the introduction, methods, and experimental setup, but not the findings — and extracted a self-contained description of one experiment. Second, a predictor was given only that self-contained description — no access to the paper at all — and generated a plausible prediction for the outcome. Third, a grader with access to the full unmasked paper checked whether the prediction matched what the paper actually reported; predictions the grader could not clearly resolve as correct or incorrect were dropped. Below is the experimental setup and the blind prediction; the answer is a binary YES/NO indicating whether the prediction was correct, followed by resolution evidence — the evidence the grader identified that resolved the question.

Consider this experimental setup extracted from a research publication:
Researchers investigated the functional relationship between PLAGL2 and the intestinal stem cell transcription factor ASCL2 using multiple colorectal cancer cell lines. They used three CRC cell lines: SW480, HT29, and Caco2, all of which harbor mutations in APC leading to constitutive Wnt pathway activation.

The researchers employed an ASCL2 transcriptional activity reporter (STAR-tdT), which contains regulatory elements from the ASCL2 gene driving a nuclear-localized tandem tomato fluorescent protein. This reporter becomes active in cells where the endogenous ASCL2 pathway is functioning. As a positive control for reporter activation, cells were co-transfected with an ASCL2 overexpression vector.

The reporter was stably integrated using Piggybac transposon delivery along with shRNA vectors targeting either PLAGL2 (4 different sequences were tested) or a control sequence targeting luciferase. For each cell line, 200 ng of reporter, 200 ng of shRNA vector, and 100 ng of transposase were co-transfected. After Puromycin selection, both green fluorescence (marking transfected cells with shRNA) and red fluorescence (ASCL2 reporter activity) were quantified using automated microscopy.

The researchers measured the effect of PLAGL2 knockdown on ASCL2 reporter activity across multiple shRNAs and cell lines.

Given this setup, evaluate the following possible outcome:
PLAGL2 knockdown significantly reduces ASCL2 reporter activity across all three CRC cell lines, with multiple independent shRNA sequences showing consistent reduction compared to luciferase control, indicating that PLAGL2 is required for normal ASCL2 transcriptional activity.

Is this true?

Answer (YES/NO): YES